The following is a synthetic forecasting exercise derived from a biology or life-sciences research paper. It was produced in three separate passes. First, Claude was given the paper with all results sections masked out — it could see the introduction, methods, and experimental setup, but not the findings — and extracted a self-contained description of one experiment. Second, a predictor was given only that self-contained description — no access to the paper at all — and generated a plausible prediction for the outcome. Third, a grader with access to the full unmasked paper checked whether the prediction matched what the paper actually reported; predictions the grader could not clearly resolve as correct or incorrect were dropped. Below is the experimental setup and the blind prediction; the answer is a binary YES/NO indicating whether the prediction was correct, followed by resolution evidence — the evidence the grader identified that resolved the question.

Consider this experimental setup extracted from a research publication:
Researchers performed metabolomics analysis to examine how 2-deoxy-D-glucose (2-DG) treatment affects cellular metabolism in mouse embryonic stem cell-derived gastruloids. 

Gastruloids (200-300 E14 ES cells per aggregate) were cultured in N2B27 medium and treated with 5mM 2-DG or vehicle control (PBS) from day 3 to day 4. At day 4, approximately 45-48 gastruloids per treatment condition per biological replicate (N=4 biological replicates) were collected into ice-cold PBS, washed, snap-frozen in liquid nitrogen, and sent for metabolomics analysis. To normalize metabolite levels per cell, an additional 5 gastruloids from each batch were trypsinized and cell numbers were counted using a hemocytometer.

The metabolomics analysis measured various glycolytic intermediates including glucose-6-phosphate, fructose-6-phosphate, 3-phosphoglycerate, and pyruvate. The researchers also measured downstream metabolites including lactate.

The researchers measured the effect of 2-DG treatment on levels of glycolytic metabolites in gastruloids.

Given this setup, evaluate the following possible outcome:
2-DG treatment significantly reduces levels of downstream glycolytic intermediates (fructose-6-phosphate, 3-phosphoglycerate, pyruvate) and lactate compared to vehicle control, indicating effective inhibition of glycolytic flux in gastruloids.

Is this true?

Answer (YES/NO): YES